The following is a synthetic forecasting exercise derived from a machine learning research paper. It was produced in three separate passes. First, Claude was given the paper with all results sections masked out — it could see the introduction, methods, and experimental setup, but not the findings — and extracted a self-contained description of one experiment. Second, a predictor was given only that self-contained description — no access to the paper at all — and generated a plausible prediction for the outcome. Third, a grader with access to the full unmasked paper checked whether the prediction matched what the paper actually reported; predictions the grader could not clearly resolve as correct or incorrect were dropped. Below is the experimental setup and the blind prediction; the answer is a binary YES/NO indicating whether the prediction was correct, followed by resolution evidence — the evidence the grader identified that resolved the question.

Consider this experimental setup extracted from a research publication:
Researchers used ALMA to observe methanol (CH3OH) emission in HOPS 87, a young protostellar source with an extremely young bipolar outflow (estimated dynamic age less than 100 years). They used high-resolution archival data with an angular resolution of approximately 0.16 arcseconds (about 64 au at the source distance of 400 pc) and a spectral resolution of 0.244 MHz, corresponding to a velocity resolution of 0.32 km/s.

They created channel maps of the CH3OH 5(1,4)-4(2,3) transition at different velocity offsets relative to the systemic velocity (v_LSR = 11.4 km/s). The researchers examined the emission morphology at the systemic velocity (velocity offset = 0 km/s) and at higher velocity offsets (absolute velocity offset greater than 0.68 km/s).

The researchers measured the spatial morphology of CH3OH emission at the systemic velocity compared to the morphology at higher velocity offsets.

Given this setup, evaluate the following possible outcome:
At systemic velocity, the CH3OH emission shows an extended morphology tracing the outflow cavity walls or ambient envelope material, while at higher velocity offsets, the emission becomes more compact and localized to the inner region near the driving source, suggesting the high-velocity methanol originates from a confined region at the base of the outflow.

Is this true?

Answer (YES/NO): NO